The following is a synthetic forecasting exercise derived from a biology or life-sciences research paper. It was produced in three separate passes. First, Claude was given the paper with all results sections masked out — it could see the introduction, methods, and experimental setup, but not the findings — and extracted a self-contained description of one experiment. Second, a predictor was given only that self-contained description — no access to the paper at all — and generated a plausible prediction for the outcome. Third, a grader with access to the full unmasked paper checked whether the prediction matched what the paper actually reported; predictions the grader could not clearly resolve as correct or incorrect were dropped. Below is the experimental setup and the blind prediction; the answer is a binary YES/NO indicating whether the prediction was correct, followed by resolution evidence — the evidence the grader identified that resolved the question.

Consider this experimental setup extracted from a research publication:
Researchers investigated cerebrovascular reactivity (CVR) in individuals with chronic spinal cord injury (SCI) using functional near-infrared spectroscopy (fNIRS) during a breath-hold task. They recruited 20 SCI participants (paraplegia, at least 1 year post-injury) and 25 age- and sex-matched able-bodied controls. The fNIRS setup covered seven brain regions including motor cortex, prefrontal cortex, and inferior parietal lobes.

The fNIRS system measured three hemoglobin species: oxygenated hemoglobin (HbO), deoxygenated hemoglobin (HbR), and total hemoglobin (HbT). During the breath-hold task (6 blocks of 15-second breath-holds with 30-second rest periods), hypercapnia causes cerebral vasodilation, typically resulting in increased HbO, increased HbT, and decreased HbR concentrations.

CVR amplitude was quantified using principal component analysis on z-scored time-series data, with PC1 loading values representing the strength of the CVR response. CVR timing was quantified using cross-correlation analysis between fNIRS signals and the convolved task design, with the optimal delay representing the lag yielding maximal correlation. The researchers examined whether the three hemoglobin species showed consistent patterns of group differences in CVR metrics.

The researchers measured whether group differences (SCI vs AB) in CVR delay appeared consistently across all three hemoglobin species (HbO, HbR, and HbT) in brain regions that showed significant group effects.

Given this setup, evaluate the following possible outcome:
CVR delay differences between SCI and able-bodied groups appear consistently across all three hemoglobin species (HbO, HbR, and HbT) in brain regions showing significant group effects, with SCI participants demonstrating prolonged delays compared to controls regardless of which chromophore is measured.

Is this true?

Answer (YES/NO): NO